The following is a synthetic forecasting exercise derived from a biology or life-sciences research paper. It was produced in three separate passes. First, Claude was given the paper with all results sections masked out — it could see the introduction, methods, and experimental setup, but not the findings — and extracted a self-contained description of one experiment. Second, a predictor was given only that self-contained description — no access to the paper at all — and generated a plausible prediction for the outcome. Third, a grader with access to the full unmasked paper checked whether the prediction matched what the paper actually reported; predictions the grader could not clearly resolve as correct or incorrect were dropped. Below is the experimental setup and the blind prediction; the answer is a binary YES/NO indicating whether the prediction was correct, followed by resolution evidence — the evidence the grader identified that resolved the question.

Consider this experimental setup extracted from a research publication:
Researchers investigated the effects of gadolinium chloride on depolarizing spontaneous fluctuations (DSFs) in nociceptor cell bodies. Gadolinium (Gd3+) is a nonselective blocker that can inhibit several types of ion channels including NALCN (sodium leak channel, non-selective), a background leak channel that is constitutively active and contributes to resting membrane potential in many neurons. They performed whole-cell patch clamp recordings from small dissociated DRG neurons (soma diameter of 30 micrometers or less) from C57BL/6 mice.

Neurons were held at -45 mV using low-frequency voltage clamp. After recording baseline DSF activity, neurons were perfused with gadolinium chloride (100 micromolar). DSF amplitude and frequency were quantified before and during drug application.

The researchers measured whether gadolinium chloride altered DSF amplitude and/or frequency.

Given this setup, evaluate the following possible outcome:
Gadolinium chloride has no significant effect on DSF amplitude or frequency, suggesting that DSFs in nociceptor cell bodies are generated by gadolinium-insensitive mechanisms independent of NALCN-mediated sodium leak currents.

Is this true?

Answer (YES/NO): NO